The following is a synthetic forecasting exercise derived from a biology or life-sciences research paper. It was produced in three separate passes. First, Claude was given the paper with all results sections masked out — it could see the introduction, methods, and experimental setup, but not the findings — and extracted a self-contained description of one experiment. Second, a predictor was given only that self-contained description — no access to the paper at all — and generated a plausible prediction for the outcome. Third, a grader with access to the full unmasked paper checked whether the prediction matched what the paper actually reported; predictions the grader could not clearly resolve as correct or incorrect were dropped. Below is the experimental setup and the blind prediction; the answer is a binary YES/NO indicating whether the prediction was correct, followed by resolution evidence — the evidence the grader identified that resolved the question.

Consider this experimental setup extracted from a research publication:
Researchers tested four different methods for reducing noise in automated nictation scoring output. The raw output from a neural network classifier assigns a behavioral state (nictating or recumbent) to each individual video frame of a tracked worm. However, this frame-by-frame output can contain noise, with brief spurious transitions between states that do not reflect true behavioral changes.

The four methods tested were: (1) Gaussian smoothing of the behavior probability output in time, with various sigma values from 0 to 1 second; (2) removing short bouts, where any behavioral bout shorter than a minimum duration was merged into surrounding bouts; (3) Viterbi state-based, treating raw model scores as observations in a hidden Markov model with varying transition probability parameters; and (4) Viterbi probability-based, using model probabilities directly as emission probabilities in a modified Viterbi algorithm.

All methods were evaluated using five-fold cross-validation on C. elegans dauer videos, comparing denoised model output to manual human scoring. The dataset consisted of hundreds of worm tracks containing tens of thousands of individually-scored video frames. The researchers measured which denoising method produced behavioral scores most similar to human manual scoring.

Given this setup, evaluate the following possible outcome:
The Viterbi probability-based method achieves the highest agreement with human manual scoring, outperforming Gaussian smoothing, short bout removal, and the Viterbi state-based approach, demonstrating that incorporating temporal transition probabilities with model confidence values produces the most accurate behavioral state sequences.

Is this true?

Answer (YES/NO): NO